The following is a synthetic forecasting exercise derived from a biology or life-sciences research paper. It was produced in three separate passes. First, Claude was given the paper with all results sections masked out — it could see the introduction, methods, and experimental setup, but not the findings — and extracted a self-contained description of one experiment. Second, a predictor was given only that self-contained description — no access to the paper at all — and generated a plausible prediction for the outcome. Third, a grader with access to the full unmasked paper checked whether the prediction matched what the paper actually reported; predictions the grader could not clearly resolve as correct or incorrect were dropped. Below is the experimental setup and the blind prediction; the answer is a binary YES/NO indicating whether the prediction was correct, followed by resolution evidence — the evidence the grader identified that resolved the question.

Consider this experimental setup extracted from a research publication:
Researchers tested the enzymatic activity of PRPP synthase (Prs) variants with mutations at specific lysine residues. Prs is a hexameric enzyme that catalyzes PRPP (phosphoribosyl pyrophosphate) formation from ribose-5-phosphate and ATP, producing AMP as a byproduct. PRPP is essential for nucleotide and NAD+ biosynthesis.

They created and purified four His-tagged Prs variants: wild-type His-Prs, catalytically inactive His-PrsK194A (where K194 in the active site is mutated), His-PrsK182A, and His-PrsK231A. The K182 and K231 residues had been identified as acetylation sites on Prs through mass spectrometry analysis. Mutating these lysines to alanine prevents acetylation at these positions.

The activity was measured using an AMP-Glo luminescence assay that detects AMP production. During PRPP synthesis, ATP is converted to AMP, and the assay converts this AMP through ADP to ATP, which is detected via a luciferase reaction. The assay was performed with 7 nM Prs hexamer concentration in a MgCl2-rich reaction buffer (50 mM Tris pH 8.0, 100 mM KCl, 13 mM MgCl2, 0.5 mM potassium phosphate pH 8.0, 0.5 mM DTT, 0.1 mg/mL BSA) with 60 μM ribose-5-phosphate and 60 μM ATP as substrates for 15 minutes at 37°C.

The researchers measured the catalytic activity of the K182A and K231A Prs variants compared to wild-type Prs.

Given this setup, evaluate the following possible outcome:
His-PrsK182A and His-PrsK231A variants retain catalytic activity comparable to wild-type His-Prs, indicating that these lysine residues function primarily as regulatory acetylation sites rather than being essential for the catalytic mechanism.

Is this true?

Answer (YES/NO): NO